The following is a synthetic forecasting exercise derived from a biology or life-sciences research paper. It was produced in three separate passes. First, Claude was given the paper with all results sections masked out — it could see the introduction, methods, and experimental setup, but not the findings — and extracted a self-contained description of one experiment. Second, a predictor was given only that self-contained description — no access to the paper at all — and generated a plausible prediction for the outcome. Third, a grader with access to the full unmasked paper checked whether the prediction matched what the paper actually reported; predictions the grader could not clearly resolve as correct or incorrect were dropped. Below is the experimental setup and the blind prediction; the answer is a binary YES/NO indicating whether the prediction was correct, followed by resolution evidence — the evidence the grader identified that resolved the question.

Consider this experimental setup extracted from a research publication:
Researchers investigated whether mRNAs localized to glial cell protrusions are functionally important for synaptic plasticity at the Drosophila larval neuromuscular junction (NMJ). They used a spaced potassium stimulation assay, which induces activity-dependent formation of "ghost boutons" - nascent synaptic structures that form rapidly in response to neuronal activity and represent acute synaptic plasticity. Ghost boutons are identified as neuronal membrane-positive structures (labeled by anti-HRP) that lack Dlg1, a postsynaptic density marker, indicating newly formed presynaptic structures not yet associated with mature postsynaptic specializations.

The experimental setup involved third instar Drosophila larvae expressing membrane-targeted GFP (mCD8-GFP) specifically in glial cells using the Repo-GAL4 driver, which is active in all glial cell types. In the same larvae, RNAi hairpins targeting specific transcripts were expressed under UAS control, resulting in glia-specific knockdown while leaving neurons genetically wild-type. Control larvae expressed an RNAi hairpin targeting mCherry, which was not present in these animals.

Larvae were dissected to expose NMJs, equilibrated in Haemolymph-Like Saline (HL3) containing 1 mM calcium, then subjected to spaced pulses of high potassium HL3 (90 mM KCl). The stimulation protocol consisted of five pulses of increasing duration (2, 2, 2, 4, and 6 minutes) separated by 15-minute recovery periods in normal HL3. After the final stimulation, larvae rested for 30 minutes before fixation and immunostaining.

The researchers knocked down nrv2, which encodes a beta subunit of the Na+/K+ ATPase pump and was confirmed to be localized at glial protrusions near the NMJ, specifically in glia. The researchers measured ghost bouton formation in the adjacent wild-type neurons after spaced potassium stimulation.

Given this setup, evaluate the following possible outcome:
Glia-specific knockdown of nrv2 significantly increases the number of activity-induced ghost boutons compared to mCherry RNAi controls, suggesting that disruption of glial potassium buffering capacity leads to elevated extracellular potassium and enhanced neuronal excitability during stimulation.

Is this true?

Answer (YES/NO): NO